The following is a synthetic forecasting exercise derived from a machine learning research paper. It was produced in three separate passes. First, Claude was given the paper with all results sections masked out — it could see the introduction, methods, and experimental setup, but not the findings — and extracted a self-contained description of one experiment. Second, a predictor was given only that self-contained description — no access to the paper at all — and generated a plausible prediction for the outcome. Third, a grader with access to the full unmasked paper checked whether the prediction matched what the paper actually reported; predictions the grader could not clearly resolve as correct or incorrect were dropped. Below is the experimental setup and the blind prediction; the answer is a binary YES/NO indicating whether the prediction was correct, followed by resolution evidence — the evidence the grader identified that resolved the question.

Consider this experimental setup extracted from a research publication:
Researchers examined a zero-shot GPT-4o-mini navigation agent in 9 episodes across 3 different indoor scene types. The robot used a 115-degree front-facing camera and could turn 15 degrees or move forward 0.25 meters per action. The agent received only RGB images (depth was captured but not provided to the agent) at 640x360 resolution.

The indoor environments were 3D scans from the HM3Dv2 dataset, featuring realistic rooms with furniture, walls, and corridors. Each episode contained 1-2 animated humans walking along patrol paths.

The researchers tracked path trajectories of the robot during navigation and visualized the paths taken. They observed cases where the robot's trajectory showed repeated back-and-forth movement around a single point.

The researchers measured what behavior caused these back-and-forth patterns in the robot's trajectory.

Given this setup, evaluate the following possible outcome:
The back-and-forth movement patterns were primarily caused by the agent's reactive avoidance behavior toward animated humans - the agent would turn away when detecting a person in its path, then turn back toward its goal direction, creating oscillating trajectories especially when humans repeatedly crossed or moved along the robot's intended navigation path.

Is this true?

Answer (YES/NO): NO